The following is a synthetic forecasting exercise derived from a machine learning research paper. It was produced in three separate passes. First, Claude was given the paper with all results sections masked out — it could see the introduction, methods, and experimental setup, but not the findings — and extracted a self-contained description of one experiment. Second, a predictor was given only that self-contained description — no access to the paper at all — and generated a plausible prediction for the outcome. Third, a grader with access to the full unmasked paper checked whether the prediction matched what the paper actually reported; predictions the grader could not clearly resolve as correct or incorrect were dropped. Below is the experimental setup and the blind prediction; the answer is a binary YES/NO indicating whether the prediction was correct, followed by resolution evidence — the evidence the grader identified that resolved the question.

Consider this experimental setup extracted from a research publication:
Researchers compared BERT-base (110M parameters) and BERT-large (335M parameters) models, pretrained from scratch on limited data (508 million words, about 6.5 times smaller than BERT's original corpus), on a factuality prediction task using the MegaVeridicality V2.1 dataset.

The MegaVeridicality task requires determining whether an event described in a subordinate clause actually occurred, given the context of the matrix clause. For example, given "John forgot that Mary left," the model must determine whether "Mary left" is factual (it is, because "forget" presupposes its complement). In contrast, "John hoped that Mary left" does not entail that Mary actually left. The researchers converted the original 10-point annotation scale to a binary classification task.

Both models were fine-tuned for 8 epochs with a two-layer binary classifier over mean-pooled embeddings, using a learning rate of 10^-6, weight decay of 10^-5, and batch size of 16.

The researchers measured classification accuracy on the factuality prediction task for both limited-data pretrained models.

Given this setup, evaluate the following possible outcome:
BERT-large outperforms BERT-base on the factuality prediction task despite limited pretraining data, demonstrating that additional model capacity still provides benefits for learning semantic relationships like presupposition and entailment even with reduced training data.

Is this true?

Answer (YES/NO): NO